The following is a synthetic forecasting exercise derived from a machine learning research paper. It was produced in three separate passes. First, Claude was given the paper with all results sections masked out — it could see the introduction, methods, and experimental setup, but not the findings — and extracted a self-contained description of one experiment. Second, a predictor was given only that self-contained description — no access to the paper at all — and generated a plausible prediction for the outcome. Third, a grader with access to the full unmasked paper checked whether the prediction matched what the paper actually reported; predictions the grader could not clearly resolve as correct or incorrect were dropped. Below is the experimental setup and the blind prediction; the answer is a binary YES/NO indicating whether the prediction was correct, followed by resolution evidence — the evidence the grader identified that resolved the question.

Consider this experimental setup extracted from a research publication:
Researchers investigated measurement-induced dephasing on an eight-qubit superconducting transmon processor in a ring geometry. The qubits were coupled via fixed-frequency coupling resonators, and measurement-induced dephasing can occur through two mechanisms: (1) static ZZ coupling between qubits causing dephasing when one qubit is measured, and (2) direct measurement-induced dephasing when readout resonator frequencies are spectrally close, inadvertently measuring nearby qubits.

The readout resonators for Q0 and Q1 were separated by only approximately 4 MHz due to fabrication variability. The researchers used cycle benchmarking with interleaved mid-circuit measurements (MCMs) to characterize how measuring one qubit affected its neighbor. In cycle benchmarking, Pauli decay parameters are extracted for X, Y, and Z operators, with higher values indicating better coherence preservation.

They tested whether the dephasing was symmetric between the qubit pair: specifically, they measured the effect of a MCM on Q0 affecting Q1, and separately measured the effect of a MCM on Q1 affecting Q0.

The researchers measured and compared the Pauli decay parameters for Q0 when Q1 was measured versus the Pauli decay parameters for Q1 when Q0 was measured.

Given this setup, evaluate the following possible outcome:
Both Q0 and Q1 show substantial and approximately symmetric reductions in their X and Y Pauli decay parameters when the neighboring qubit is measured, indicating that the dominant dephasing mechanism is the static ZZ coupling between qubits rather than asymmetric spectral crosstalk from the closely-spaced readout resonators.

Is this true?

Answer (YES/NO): NO